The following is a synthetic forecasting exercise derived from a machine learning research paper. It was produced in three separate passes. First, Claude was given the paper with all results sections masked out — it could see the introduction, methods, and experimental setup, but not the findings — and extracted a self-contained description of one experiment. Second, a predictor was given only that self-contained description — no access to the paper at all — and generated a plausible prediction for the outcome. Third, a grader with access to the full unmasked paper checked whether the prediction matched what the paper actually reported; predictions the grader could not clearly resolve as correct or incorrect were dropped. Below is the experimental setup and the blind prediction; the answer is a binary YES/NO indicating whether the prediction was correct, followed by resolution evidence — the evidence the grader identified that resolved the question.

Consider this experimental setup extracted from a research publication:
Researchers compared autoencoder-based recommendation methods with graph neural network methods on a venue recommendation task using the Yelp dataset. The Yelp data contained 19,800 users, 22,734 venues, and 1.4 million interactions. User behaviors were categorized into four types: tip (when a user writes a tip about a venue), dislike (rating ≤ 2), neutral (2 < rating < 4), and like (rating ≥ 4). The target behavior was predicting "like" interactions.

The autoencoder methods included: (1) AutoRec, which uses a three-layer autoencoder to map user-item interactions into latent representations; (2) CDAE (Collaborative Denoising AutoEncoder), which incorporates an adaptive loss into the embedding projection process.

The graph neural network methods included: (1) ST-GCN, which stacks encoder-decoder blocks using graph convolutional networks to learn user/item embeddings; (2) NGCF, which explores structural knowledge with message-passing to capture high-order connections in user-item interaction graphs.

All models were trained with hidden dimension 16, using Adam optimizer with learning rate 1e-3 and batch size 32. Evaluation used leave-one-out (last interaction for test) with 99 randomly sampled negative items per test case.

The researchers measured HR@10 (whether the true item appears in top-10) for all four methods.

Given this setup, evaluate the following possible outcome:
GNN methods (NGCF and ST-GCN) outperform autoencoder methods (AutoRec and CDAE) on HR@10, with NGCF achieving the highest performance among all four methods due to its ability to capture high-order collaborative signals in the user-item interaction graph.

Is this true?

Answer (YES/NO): YES